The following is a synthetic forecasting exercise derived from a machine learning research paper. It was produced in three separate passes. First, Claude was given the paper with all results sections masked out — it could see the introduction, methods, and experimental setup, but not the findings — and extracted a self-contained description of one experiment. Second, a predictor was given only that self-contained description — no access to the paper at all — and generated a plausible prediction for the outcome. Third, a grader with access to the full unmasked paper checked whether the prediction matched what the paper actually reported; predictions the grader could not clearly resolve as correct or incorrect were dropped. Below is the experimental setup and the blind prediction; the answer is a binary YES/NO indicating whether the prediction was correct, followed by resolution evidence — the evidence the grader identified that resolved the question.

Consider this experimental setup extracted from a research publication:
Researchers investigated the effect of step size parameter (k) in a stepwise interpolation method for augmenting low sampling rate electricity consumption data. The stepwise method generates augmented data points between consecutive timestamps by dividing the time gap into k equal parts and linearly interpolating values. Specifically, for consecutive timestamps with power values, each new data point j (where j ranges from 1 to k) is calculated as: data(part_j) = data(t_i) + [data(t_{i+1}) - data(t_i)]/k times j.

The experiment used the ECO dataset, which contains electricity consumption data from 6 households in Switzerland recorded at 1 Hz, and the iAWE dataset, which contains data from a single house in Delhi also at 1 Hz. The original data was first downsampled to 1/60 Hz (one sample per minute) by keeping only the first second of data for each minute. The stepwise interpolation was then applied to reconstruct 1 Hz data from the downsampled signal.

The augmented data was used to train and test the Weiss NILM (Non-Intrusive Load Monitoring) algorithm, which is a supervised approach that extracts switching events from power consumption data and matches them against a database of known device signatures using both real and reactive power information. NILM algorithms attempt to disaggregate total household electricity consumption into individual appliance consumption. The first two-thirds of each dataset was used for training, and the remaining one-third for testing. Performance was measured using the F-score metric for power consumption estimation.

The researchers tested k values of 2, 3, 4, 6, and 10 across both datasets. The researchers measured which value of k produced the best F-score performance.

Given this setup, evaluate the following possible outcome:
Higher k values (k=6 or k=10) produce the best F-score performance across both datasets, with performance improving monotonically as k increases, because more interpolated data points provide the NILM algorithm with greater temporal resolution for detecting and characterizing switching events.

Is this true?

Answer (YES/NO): NO